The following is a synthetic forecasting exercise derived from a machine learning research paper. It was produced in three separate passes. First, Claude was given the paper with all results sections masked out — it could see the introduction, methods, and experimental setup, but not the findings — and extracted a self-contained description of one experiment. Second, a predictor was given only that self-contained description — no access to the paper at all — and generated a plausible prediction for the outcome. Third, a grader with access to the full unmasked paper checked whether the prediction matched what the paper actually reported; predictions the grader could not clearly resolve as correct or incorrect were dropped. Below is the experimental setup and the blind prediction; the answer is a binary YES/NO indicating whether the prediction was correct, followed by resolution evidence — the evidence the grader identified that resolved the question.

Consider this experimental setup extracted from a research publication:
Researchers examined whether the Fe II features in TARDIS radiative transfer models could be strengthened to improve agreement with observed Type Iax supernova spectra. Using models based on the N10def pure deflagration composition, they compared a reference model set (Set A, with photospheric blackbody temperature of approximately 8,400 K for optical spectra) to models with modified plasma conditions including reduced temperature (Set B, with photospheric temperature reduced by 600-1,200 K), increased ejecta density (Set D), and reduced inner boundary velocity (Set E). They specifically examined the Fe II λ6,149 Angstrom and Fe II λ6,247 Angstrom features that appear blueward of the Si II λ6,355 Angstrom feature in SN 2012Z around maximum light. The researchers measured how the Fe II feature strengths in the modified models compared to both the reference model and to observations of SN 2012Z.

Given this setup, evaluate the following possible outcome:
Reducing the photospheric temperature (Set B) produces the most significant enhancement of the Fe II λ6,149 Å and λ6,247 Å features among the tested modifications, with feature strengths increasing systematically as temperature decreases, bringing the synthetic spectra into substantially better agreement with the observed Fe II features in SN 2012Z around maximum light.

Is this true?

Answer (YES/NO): NO